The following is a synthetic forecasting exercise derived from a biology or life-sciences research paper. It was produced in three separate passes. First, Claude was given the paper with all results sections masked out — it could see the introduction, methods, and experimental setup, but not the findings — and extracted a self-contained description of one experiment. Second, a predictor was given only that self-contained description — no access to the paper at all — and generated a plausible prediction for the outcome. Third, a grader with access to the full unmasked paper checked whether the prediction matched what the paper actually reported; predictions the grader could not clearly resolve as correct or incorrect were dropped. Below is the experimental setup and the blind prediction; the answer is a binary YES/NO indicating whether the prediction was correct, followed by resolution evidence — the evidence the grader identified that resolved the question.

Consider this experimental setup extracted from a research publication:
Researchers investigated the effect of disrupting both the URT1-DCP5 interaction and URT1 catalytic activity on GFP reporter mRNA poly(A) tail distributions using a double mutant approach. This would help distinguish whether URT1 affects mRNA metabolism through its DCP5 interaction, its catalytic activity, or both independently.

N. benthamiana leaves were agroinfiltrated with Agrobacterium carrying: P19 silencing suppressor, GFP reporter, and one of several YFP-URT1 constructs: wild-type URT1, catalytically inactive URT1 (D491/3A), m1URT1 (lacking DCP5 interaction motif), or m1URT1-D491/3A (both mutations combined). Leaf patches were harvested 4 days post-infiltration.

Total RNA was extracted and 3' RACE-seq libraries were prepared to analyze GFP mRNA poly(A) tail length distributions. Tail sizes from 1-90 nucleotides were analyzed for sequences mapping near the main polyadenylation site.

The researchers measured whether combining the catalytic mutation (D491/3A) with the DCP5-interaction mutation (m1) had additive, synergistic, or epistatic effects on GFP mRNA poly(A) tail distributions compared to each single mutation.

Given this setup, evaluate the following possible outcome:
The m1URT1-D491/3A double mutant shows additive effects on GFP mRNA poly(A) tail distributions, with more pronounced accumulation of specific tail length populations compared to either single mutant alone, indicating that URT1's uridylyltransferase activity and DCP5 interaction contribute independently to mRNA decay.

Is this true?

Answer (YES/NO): NO